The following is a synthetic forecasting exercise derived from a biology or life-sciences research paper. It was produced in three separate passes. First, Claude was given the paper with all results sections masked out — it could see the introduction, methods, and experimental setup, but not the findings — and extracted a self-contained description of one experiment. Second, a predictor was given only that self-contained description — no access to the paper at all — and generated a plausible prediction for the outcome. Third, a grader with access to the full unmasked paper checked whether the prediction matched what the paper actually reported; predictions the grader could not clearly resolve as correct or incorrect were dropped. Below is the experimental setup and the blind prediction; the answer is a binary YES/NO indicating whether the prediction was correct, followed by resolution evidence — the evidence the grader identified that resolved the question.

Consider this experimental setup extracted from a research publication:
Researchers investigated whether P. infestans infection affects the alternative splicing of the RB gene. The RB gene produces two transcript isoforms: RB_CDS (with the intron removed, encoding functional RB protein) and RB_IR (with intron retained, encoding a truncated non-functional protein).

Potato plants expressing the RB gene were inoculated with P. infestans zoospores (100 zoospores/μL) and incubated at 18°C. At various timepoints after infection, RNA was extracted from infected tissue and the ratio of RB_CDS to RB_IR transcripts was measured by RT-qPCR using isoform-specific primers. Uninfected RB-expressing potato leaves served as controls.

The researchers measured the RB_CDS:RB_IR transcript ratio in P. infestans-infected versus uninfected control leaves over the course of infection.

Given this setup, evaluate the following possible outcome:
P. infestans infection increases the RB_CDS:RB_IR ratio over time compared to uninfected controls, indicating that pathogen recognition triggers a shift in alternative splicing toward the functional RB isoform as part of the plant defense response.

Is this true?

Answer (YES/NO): YES